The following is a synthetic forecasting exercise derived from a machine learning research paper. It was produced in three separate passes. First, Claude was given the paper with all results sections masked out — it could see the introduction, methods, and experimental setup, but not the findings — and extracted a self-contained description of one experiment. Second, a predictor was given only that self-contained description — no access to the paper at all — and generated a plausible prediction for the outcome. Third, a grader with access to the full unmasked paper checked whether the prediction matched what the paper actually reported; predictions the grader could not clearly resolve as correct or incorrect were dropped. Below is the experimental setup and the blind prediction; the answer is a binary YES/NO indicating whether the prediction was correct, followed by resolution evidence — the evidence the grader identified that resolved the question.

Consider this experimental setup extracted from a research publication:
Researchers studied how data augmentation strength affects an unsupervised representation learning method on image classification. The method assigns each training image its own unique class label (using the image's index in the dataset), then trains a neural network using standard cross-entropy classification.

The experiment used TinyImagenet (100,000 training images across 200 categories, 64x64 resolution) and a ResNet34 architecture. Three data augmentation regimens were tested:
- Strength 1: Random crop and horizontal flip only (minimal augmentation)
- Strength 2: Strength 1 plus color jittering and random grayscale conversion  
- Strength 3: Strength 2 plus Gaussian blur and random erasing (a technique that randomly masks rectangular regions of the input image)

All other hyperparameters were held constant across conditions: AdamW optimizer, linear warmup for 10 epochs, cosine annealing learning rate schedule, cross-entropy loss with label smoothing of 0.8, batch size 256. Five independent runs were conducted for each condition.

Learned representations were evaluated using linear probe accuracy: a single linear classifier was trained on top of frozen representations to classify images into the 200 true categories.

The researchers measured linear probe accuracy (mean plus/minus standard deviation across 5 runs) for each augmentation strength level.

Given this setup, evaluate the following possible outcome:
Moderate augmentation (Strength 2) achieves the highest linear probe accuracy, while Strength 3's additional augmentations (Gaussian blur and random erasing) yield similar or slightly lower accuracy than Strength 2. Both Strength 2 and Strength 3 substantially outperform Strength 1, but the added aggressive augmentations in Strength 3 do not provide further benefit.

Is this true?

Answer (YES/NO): NO